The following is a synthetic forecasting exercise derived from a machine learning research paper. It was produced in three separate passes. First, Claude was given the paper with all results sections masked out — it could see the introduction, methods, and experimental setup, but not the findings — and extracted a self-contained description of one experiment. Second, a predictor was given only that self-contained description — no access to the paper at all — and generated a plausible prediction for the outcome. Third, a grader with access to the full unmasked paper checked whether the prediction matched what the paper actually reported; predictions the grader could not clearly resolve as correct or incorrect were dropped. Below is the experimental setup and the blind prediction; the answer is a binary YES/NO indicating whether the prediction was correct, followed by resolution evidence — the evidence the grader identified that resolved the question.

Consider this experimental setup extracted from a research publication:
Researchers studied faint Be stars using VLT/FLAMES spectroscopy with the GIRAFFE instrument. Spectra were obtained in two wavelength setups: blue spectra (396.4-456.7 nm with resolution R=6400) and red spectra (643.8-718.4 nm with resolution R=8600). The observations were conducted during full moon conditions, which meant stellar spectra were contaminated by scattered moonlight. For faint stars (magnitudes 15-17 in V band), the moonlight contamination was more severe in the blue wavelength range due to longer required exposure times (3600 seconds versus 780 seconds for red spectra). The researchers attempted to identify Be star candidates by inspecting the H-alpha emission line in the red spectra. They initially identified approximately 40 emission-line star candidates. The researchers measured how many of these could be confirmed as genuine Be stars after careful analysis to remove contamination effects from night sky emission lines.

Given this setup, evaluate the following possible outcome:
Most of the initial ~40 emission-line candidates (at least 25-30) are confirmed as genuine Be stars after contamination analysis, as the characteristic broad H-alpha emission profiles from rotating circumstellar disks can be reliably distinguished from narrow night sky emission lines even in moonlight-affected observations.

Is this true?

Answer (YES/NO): NO